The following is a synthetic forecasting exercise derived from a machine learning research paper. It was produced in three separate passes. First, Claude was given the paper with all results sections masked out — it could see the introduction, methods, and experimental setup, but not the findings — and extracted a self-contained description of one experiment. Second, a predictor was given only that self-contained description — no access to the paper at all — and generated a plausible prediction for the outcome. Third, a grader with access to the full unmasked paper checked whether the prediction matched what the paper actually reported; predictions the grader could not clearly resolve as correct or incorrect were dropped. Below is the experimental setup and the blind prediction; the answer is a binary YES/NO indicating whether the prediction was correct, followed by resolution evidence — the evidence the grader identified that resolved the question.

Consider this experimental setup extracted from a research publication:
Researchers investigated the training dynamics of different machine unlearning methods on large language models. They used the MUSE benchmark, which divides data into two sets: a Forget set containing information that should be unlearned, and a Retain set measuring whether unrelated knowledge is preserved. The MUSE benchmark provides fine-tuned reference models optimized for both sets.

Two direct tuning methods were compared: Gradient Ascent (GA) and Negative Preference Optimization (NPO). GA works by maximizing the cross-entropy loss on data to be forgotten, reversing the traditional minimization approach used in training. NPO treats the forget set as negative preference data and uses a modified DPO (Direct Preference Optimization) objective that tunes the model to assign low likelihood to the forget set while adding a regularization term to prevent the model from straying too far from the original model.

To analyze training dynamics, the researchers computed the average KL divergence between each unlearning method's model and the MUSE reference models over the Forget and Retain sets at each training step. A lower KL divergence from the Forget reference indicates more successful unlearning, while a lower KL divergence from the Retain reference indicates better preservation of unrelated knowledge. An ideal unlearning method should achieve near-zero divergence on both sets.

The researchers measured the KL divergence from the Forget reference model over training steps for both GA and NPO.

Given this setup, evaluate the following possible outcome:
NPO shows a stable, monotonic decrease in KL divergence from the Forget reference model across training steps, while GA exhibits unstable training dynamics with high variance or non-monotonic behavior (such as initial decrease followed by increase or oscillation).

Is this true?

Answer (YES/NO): NO